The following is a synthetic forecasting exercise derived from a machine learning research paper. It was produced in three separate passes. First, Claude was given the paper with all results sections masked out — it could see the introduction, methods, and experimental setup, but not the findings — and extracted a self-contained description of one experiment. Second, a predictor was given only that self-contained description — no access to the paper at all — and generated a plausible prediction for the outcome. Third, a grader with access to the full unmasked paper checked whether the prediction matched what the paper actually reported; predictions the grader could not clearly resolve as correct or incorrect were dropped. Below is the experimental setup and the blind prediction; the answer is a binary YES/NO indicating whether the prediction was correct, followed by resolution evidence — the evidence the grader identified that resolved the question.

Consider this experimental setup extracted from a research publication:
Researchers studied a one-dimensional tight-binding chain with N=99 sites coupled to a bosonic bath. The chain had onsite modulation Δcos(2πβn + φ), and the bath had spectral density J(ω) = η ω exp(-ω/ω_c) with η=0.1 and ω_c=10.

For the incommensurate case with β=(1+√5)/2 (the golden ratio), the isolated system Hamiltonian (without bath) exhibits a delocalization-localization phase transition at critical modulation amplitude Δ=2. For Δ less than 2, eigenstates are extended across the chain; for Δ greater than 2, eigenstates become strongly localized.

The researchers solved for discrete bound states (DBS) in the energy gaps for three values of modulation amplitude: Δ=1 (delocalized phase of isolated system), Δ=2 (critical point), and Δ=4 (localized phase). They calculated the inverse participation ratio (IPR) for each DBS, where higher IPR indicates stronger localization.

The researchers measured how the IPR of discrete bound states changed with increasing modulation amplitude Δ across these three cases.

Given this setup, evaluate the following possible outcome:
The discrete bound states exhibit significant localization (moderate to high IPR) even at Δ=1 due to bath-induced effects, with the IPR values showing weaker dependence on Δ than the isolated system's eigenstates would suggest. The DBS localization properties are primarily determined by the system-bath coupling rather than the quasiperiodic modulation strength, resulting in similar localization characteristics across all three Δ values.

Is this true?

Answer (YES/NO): NO